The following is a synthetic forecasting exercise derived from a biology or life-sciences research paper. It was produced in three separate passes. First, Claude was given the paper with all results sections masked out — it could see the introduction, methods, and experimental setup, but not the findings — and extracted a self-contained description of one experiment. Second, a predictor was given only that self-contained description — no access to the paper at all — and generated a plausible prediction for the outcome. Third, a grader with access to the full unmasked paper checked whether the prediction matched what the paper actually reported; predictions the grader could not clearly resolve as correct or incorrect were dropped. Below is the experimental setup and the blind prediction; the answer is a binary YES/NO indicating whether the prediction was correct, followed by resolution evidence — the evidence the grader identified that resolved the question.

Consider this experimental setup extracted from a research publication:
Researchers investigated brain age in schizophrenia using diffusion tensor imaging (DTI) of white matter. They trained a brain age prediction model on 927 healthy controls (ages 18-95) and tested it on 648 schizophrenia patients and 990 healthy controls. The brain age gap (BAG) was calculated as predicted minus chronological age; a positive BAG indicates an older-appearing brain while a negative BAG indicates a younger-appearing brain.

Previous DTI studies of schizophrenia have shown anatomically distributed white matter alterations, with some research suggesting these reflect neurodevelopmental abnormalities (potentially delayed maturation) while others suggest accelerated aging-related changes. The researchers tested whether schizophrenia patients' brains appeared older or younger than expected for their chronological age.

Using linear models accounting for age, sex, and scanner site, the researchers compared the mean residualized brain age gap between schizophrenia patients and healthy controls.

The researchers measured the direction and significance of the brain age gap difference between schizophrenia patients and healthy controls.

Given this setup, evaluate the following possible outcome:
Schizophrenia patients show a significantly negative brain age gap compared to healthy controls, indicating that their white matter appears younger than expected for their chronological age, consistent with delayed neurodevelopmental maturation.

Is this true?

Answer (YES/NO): NO